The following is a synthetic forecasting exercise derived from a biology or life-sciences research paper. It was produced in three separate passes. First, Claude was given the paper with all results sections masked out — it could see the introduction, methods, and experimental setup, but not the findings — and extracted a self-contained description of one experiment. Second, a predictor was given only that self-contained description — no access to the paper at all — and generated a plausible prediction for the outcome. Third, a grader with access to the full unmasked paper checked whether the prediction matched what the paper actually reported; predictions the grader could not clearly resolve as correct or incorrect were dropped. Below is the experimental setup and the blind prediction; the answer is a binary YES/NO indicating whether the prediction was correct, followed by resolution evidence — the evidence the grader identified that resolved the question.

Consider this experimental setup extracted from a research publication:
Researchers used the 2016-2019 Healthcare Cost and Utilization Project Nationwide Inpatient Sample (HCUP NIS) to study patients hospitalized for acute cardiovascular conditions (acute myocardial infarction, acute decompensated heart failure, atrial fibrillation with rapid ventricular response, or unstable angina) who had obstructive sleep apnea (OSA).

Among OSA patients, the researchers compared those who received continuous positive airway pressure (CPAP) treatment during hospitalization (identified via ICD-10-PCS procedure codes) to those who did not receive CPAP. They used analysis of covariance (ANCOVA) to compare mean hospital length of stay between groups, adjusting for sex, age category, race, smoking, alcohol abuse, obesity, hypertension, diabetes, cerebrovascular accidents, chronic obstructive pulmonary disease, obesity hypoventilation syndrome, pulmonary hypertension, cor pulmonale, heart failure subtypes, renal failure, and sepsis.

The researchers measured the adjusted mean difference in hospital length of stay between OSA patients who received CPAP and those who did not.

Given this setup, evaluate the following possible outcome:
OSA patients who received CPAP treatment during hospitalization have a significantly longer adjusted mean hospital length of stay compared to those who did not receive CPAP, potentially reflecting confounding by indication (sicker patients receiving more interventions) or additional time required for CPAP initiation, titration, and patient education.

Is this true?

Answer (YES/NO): YES